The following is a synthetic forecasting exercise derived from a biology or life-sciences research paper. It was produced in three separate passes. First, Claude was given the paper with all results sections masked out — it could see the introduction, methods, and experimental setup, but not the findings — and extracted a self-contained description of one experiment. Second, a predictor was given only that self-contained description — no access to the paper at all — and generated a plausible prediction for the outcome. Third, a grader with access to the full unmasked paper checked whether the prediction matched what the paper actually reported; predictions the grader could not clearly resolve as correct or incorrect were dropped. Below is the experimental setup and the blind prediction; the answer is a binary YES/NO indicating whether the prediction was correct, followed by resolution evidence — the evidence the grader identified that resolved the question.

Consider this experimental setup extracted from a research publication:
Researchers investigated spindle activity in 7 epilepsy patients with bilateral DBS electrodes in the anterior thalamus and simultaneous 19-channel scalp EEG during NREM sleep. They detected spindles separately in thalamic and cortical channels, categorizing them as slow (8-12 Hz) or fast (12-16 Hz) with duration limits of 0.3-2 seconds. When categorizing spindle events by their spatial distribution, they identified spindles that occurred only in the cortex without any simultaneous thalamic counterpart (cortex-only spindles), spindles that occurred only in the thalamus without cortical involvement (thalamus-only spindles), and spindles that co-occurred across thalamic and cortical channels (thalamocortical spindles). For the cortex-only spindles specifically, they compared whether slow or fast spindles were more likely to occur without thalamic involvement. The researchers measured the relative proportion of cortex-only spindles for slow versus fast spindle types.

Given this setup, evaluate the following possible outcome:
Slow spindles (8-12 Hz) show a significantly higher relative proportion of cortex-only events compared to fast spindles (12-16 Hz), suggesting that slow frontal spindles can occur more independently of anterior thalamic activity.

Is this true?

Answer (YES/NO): NO